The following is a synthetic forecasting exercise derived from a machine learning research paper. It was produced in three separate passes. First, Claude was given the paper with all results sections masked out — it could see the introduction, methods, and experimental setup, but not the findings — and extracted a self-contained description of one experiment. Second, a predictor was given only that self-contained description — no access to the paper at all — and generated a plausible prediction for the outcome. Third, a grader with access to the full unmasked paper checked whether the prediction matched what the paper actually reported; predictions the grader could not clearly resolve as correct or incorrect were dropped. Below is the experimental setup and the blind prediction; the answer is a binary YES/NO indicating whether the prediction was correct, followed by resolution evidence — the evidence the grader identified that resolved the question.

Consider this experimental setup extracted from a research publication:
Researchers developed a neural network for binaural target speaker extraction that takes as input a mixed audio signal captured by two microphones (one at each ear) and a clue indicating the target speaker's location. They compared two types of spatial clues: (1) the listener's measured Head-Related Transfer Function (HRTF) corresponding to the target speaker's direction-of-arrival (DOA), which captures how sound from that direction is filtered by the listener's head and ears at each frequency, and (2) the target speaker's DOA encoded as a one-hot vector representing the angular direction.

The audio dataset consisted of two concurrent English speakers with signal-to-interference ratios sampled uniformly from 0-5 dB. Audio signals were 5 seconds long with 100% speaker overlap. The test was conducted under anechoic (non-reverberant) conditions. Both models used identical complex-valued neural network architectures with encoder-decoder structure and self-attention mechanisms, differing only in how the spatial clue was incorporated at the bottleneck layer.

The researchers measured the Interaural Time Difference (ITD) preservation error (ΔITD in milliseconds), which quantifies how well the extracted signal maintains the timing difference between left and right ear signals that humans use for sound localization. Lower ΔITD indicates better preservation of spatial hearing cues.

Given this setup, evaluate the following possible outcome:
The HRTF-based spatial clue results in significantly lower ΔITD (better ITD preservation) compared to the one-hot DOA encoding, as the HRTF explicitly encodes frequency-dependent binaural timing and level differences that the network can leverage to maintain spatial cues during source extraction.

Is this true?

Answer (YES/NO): YES